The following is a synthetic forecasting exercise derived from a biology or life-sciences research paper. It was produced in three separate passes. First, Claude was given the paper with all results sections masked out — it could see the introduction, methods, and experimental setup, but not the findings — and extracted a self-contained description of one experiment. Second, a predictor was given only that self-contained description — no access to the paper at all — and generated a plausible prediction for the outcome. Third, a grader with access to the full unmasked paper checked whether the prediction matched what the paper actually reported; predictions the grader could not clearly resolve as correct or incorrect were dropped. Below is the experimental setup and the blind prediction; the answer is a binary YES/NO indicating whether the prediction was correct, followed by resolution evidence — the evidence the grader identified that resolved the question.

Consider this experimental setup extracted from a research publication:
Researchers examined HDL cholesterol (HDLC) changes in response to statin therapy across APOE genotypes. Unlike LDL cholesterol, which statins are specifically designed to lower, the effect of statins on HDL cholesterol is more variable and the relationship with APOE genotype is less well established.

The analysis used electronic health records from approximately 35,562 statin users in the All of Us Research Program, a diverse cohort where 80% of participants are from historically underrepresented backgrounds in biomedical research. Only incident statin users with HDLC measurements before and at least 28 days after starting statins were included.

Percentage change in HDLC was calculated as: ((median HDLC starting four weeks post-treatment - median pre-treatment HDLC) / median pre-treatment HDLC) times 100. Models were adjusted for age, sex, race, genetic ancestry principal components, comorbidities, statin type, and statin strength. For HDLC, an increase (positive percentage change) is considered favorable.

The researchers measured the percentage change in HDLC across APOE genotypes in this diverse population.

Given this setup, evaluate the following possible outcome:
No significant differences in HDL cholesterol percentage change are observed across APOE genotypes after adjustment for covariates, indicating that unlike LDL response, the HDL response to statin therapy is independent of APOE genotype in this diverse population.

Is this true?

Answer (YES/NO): NO